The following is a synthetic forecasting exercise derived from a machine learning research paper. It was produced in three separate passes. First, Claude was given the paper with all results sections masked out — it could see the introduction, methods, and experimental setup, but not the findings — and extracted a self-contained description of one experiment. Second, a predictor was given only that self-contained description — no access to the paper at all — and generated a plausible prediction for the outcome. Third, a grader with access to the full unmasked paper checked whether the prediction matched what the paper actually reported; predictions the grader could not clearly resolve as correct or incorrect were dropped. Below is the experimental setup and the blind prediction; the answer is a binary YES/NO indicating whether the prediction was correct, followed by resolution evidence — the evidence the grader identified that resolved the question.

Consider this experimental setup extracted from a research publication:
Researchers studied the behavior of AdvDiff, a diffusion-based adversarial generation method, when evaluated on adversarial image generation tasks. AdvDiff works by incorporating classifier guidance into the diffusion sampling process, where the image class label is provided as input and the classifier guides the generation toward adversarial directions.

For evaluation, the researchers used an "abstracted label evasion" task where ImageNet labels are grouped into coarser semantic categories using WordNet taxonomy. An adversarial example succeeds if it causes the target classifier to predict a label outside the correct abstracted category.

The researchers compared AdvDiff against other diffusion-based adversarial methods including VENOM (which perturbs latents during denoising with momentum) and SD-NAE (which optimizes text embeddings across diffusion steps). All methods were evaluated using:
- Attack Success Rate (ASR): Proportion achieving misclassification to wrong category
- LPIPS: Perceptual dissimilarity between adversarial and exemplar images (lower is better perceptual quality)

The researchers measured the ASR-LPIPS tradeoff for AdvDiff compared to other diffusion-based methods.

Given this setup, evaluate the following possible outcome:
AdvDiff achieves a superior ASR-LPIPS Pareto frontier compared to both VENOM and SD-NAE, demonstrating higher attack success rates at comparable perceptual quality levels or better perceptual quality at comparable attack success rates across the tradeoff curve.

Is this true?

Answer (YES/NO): NO